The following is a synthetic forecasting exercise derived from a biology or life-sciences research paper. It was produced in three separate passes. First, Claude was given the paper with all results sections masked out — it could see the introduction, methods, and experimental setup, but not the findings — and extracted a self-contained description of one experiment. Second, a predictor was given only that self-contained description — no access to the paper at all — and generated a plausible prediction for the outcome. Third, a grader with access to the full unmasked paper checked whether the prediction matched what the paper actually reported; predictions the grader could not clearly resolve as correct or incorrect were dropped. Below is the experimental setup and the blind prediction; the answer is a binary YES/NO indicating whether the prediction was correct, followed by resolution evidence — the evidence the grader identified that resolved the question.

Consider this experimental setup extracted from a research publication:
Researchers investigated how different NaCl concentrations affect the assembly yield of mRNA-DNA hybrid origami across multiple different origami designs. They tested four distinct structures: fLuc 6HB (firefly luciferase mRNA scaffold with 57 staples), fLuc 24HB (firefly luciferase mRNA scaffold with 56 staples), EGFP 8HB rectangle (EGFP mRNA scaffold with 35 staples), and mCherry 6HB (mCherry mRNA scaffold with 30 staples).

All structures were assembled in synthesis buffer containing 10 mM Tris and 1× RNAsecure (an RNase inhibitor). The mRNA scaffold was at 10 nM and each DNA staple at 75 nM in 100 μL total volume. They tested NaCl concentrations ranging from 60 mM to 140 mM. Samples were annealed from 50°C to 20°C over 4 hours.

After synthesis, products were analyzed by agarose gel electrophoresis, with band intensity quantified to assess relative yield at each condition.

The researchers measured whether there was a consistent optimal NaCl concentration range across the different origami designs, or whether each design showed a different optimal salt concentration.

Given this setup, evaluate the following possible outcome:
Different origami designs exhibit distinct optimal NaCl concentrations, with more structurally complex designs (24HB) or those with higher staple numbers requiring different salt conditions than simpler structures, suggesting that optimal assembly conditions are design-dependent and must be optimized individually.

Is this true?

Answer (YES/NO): NO